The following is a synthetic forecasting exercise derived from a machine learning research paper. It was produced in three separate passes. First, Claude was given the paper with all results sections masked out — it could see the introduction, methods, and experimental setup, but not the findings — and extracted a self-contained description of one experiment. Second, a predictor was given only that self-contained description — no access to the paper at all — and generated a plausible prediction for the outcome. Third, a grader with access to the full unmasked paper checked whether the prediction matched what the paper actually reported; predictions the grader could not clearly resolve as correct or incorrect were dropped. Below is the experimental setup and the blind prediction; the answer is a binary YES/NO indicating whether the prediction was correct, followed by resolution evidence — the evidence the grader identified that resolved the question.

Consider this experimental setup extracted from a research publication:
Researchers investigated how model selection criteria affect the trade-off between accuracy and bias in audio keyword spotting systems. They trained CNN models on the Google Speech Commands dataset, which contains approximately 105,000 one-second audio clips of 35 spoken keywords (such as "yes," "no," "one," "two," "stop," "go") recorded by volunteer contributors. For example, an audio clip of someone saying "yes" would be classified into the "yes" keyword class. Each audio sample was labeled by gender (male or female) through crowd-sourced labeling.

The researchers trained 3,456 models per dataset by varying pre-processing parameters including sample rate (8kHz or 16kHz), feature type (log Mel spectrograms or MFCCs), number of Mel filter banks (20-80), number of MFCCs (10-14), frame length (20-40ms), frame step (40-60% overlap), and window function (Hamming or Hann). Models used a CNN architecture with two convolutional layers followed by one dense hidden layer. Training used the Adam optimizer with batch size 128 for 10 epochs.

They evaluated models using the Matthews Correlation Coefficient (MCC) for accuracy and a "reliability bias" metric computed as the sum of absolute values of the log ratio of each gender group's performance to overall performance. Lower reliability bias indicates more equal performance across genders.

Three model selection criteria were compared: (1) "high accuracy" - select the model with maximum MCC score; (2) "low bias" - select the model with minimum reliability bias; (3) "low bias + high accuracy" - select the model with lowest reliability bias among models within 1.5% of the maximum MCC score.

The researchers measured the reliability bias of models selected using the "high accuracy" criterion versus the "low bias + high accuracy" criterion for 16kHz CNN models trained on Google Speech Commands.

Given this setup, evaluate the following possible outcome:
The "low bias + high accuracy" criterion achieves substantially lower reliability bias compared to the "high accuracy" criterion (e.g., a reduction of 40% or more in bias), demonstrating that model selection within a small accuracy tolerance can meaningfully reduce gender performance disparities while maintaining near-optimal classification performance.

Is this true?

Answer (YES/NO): YES